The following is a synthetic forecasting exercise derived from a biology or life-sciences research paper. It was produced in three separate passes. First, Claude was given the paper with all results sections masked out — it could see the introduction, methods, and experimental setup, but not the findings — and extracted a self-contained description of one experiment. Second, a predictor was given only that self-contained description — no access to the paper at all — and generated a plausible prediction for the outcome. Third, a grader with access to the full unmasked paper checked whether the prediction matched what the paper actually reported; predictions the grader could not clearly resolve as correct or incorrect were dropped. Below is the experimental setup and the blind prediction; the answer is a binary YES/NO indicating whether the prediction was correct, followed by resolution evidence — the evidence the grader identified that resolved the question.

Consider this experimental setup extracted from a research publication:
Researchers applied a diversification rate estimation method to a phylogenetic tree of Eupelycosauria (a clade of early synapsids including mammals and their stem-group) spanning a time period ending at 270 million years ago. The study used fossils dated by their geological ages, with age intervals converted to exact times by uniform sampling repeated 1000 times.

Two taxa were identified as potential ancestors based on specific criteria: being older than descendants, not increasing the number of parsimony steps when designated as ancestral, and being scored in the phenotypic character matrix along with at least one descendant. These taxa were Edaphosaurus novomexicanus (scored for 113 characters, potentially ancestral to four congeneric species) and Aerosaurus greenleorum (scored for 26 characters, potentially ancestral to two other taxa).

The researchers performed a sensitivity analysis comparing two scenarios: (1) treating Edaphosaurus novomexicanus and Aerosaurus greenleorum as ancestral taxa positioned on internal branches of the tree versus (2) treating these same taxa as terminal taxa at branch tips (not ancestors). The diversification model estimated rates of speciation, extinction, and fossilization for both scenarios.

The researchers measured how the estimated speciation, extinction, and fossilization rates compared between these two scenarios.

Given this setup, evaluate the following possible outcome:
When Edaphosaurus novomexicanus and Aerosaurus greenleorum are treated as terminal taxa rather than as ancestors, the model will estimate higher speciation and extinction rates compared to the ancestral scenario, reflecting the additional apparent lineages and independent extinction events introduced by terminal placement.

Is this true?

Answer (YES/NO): YES